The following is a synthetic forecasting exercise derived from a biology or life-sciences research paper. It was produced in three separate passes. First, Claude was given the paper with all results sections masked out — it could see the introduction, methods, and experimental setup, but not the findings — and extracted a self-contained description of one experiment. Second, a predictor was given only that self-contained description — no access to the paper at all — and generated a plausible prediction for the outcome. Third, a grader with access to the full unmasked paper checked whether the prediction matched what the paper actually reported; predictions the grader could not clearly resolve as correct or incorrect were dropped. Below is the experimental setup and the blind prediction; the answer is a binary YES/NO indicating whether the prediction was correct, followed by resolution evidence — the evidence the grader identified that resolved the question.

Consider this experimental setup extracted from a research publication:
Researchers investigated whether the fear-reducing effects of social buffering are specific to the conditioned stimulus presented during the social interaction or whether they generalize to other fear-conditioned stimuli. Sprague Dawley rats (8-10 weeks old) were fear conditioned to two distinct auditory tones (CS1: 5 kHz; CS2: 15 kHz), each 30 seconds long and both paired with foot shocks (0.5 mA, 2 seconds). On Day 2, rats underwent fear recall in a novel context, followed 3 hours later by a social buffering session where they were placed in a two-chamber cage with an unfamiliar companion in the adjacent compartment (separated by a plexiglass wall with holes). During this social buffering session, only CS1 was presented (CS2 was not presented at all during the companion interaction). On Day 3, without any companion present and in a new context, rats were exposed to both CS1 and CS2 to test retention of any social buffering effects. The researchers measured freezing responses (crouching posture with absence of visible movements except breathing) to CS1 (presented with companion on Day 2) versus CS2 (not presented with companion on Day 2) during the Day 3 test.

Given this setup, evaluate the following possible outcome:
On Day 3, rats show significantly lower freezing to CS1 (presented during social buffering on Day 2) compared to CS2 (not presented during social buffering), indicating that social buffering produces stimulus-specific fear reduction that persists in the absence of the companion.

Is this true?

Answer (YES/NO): YES